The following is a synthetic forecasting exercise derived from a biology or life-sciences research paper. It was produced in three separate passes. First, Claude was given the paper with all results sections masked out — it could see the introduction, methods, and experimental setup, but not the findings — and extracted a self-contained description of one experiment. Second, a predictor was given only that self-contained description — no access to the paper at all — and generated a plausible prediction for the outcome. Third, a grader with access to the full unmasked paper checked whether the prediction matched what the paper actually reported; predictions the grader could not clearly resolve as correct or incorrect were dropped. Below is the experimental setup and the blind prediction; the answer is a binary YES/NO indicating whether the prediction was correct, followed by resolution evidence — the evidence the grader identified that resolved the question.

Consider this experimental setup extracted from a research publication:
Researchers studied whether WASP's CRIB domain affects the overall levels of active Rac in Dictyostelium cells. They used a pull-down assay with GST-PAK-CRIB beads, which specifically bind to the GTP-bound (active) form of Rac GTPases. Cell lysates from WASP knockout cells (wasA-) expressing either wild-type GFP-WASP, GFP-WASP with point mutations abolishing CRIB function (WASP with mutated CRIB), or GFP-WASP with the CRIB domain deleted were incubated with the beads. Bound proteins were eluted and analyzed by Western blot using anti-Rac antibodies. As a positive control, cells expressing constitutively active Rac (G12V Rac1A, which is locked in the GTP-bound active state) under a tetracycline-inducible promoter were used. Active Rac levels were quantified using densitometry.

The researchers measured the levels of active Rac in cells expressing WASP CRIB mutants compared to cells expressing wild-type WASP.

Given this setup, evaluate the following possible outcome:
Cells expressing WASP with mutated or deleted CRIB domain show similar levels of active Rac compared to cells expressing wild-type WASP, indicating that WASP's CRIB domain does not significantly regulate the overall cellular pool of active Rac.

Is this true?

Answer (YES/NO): NO